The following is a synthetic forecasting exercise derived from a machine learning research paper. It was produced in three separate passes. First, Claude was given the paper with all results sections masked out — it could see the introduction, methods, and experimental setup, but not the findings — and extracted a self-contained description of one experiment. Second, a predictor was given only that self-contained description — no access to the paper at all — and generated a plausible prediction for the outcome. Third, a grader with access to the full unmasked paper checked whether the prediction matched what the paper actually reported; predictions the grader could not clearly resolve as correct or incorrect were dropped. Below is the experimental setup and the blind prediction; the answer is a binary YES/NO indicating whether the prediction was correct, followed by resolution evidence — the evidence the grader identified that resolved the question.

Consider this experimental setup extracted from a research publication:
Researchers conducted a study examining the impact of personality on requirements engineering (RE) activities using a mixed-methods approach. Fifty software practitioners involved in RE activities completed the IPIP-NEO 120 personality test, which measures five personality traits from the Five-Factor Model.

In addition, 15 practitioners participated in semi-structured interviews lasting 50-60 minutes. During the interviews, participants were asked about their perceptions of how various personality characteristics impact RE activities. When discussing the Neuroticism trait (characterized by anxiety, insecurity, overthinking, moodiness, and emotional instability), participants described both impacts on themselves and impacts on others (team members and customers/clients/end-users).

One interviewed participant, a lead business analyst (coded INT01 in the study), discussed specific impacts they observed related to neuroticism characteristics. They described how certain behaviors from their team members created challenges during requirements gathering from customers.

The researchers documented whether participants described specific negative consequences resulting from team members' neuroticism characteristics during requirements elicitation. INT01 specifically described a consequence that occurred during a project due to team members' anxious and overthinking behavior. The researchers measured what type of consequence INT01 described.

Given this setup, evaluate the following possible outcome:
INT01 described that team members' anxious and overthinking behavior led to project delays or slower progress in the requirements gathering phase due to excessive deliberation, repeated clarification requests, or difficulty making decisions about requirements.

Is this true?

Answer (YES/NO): NO